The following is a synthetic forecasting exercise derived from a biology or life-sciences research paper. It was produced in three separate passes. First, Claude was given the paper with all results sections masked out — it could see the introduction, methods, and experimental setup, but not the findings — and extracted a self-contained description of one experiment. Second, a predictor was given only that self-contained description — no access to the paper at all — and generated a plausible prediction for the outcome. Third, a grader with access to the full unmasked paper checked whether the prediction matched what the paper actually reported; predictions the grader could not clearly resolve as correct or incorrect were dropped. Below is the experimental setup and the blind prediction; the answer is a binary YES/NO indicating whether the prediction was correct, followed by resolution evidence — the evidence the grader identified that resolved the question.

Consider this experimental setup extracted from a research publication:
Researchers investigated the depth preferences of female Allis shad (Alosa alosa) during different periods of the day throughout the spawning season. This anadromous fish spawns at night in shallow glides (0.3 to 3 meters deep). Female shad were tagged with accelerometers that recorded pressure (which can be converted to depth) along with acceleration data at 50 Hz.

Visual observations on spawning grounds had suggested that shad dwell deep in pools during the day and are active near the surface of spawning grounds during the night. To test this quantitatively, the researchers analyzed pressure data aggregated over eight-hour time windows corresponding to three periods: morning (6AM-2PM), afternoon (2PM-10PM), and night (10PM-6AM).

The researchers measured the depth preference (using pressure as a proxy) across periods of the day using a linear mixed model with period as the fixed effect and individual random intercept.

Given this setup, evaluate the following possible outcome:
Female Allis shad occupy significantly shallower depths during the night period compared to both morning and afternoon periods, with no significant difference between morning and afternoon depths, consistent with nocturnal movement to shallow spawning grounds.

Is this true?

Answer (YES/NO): YES